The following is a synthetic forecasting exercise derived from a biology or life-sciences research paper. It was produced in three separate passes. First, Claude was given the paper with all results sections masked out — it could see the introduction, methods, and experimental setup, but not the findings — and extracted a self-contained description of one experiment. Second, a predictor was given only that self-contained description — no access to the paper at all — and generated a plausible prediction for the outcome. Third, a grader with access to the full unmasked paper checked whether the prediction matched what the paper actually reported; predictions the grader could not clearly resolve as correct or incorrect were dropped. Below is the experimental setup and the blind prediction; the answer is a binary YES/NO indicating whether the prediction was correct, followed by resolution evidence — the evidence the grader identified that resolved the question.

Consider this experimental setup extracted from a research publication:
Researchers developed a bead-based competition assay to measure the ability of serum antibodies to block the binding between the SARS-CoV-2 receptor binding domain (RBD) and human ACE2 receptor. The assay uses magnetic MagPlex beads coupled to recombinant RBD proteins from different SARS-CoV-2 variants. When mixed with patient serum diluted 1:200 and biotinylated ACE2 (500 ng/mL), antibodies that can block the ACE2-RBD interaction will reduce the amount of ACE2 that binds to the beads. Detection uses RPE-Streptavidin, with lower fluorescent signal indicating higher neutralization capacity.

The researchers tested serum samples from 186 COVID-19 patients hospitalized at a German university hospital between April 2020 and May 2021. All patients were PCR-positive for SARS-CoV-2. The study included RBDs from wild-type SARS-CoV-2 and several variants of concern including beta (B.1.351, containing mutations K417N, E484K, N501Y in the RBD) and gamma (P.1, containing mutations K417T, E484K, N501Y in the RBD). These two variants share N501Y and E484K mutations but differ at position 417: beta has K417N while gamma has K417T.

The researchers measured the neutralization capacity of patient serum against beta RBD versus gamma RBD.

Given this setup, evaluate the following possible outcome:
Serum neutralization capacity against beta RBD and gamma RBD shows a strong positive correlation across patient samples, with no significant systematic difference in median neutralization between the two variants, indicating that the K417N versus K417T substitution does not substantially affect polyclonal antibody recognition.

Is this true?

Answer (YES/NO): NO